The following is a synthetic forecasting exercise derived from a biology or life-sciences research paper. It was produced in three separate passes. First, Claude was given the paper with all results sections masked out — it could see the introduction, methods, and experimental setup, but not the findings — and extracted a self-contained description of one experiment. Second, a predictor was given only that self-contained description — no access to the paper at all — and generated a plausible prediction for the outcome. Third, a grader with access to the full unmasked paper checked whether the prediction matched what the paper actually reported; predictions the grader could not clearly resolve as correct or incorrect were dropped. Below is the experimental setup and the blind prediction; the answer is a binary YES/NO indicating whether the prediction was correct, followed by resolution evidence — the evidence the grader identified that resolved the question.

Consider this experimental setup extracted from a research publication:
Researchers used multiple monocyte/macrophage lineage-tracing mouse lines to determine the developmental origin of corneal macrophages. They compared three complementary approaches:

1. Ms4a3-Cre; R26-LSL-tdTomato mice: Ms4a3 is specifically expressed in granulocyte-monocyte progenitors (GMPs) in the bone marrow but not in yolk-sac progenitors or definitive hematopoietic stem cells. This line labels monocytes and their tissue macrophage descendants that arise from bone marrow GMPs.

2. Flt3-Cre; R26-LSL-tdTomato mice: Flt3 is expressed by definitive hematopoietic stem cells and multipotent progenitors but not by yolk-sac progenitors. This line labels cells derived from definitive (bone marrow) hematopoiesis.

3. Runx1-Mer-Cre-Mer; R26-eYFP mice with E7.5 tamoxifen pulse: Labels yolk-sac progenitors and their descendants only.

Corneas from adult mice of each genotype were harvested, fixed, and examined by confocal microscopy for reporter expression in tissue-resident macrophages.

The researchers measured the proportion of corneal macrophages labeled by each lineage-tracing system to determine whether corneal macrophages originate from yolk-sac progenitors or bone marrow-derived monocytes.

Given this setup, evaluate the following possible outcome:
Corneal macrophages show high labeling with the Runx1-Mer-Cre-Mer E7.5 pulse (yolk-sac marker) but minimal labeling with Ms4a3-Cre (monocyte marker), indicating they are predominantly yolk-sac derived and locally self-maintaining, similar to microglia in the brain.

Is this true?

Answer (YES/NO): NO